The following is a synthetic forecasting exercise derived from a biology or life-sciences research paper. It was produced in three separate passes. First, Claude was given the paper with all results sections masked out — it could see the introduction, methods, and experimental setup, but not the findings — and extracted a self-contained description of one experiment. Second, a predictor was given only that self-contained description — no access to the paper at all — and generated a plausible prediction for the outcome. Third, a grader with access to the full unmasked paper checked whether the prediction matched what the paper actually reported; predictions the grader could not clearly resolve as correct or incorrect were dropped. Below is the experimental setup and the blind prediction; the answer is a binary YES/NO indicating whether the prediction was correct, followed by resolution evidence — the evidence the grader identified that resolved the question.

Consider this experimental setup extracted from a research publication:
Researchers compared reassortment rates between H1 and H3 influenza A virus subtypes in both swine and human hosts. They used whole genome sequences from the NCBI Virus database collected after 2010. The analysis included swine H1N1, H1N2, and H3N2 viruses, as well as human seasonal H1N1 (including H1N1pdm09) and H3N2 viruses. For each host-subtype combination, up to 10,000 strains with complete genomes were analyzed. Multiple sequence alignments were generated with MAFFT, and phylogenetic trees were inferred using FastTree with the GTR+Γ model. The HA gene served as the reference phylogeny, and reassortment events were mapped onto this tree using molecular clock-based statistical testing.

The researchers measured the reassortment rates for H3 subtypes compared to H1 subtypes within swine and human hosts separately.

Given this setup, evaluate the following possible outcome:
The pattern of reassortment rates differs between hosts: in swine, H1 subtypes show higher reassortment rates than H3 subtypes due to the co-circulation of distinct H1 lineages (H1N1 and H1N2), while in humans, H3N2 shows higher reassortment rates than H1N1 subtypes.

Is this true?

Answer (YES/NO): NO